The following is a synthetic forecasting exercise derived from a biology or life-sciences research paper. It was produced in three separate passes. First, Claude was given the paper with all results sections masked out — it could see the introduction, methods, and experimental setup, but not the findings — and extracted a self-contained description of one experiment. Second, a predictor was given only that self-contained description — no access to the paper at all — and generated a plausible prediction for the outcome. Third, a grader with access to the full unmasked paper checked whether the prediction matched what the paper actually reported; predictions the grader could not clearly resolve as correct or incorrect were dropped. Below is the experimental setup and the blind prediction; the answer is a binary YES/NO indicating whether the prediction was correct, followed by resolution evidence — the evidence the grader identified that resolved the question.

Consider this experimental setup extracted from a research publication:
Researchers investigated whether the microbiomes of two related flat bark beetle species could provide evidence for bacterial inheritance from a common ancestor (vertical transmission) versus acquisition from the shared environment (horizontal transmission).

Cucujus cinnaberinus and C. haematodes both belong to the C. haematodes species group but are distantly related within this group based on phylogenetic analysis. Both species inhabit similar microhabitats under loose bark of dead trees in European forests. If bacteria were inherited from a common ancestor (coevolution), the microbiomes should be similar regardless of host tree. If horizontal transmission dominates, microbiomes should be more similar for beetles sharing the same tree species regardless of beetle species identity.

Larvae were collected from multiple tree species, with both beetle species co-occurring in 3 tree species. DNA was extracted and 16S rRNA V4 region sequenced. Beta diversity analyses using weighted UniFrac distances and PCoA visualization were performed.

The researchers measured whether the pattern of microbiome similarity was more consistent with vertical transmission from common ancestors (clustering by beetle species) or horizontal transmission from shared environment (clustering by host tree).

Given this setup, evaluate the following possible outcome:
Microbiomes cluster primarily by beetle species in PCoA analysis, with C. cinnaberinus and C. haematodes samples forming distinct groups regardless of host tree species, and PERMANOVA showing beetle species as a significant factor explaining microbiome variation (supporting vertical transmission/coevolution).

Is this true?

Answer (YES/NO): NO